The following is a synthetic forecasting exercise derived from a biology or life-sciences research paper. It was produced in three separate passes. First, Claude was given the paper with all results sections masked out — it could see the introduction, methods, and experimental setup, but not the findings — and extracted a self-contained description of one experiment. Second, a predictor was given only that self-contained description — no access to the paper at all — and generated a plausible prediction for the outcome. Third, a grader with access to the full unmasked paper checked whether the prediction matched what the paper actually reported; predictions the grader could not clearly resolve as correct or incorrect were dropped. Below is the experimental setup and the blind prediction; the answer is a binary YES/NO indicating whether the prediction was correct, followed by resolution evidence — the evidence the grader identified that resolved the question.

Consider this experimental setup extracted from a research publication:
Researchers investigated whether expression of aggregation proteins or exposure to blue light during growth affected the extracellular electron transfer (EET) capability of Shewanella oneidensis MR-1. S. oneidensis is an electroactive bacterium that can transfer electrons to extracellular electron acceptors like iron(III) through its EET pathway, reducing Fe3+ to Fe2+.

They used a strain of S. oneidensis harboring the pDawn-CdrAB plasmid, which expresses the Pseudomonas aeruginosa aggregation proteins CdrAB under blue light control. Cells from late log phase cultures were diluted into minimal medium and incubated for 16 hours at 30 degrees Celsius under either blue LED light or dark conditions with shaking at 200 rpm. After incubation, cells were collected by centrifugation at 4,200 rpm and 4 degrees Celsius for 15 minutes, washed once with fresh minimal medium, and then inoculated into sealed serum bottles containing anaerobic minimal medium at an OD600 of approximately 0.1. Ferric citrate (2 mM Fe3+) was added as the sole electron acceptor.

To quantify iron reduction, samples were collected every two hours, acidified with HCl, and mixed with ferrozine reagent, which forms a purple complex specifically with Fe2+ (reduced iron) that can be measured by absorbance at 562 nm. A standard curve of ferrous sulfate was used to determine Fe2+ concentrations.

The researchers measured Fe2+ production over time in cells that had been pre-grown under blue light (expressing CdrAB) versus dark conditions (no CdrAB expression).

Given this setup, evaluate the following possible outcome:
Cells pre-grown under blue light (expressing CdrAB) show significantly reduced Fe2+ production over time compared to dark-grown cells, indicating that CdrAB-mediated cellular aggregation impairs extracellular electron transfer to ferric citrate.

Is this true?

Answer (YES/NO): NO